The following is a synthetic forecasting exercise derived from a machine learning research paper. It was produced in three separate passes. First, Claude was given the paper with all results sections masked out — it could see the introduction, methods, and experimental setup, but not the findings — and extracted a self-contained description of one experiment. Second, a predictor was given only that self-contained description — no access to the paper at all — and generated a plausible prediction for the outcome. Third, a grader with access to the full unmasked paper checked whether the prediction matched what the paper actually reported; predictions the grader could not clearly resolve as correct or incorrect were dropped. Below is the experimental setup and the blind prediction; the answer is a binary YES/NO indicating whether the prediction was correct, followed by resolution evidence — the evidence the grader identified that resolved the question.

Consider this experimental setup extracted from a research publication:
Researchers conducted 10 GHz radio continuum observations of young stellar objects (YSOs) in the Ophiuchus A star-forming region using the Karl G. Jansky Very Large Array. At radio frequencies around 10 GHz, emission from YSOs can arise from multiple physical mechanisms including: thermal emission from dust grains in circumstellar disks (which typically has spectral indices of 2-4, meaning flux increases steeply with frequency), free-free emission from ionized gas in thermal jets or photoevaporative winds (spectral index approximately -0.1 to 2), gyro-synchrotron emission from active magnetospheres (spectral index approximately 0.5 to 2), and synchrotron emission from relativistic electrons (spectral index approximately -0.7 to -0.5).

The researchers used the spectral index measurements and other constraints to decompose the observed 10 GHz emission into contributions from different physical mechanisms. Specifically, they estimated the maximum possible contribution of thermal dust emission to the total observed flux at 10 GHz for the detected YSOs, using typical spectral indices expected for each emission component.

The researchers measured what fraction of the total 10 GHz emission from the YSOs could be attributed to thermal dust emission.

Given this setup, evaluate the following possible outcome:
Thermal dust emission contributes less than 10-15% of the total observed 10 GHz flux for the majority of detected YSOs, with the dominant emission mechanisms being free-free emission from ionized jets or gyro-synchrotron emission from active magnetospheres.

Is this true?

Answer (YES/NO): NO